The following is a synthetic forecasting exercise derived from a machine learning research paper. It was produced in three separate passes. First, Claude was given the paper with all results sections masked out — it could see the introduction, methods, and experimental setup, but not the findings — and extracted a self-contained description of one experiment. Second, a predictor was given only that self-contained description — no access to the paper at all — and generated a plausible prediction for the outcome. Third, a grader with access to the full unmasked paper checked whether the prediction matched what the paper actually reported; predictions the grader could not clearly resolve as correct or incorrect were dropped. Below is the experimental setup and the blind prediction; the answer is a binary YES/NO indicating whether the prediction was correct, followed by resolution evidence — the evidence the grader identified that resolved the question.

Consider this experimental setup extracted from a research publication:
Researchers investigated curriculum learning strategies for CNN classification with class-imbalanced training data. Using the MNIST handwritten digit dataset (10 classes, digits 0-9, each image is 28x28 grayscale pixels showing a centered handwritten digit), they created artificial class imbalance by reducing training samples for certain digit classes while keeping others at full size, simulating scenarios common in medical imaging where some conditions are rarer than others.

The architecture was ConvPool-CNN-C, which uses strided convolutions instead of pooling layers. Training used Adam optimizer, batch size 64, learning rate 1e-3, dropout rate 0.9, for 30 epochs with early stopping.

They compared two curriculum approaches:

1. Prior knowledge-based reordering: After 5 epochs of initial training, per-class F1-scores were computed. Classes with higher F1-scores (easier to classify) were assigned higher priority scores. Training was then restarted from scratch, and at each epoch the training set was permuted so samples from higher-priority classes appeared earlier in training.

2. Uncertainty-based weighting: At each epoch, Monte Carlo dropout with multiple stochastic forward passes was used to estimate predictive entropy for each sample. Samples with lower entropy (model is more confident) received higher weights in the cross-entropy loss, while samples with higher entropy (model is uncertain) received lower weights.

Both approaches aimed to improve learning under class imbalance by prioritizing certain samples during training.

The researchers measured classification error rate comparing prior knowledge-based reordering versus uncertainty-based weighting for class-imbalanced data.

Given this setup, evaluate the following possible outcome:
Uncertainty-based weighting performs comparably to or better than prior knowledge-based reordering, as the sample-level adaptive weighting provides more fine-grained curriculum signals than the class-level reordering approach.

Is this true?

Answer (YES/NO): NO